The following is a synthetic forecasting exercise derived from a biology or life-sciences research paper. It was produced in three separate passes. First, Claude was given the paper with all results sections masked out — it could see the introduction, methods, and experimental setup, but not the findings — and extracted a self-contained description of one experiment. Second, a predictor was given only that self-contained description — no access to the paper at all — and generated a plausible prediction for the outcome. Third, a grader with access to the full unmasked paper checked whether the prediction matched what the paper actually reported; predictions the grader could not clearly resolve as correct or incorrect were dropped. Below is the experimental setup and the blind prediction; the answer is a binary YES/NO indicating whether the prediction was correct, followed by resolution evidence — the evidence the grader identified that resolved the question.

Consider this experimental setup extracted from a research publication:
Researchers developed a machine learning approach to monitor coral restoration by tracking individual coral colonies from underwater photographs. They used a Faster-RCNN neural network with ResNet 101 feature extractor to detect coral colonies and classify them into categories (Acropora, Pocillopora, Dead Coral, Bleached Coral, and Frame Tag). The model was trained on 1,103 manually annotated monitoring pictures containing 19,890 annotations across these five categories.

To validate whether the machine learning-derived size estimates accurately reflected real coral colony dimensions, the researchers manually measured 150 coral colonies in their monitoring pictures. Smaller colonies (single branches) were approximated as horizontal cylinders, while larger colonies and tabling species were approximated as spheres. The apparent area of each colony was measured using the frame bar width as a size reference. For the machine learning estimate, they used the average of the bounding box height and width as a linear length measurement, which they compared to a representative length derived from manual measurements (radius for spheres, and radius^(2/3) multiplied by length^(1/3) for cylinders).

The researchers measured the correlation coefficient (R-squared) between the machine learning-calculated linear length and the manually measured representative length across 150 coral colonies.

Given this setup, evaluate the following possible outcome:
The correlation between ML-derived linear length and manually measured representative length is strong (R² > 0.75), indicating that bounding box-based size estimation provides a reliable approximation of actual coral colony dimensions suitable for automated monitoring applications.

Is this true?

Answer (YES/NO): NO